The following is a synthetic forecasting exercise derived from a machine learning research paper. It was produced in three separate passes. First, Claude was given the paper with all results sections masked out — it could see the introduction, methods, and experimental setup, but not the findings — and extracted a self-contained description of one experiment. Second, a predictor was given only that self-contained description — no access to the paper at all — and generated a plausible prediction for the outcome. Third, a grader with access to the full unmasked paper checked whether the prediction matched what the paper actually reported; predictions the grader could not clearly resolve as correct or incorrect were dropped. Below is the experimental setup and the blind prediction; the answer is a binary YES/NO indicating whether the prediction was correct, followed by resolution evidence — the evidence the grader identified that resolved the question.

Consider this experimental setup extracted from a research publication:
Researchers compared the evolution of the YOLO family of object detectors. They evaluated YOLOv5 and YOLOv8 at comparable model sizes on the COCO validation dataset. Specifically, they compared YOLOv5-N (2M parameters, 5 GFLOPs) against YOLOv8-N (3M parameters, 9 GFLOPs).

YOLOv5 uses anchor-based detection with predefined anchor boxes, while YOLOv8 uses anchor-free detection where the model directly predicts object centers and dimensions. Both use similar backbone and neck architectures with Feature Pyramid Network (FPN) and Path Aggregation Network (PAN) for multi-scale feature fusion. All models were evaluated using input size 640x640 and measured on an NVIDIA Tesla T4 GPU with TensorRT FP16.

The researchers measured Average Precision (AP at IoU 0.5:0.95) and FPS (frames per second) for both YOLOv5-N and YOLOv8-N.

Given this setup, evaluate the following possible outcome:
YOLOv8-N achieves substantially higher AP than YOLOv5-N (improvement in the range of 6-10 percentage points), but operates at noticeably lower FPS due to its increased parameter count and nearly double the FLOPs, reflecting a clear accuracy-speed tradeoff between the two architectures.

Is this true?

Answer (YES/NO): NO